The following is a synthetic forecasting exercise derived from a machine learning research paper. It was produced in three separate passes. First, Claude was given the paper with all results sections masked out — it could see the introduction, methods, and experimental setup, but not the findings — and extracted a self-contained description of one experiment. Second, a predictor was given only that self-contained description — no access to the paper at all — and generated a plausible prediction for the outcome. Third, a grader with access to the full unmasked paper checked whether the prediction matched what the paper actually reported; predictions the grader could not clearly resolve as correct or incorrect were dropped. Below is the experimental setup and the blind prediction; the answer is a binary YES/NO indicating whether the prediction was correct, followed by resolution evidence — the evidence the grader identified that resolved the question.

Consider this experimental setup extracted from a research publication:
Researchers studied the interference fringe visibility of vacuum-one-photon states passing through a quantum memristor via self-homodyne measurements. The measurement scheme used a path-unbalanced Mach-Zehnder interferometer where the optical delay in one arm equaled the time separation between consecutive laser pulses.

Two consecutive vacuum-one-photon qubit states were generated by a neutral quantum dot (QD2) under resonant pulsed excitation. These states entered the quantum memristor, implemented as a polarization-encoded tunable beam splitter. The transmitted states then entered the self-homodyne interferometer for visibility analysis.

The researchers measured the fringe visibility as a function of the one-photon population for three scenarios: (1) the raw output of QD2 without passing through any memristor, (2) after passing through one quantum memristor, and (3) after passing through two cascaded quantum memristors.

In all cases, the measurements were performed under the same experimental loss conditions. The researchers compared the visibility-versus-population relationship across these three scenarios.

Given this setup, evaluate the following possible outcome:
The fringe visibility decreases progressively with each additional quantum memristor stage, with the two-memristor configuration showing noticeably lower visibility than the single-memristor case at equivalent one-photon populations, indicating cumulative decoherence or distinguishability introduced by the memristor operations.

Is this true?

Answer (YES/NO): NO